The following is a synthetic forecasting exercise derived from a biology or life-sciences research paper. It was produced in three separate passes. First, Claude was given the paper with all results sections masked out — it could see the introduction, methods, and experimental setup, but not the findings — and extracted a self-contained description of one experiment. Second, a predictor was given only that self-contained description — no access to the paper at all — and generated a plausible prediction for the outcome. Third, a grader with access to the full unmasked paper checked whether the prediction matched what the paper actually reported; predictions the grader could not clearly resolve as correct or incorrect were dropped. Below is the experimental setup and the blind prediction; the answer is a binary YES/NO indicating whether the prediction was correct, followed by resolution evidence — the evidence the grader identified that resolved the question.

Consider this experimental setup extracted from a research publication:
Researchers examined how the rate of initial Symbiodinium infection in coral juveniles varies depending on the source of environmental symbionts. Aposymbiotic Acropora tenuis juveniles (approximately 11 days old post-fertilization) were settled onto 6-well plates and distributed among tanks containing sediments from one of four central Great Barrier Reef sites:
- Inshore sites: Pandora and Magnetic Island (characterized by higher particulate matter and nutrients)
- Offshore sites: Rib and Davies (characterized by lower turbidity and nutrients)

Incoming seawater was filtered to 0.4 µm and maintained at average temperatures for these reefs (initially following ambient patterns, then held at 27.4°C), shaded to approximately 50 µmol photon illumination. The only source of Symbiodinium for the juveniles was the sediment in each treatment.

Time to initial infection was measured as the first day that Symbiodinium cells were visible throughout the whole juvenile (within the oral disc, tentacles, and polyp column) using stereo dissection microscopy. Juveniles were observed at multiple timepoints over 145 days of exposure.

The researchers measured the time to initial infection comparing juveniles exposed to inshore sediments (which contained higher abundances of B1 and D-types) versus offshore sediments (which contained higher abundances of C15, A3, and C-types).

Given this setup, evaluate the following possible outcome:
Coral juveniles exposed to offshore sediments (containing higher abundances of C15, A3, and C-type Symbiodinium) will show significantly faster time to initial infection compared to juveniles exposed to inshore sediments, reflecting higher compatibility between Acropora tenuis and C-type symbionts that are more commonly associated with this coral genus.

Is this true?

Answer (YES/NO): YES